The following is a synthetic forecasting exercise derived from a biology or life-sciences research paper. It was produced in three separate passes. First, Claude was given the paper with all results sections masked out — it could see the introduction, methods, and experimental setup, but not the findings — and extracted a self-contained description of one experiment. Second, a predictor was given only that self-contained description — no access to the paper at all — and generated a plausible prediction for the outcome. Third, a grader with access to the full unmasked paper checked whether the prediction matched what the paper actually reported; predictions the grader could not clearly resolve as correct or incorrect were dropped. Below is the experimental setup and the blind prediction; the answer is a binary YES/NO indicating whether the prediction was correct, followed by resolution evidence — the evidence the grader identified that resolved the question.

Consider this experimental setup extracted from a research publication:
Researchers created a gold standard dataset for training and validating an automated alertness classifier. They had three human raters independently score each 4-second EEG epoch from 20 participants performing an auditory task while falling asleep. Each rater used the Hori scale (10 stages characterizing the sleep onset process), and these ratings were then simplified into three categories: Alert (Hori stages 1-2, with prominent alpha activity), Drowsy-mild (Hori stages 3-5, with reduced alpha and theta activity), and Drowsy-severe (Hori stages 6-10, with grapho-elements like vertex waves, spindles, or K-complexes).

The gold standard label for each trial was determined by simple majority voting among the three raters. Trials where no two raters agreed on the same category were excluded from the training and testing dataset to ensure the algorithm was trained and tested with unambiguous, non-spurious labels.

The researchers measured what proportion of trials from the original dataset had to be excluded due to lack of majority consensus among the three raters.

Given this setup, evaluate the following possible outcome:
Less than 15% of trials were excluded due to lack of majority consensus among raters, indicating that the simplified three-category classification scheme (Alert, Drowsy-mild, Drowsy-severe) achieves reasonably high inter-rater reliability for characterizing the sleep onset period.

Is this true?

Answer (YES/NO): NO